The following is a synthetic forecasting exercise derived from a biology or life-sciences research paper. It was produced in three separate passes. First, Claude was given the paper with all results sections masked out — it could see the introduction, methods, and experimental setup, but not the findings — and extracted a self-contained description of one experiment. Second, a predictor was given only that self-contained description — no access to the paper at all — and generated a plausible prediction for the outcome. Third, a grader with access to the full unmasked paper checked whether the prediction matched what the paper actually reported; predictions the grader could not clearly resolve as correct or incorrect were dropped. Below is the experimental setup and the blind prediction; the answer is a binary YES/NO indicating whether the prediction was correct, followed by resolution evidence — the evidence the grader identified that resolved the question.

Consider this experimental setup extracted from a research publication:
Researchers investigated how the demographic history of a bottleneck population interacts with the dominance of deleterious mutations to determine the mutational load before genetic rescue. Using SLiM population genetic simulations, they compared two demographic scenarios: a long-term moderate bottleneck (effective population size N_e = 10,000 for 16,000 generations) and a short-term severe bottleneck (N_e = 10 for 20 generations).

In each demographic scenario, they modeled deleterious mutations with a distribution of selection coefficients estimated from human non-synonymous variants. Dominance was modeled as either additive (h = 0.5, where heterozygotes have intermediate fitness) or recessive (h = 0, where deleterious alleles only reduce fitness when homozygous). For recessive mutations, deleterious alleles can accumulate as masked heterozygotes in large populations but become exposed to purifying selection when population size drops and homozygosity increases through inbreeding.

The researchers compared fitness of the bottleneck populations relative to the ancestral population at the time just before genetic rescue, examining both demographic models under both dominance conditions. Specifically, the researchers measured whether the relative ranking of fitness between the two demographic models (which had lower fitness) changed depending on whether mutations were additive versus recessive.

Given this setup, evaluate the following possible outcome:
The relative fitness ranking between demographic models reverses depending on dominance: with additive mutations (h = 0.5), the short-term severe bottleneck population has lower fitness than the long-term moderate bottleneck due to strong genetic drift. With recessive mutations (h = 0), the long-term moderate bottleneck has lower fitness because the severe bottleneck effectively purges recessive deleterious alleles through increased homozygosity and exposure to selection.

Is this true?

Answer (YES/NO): NO